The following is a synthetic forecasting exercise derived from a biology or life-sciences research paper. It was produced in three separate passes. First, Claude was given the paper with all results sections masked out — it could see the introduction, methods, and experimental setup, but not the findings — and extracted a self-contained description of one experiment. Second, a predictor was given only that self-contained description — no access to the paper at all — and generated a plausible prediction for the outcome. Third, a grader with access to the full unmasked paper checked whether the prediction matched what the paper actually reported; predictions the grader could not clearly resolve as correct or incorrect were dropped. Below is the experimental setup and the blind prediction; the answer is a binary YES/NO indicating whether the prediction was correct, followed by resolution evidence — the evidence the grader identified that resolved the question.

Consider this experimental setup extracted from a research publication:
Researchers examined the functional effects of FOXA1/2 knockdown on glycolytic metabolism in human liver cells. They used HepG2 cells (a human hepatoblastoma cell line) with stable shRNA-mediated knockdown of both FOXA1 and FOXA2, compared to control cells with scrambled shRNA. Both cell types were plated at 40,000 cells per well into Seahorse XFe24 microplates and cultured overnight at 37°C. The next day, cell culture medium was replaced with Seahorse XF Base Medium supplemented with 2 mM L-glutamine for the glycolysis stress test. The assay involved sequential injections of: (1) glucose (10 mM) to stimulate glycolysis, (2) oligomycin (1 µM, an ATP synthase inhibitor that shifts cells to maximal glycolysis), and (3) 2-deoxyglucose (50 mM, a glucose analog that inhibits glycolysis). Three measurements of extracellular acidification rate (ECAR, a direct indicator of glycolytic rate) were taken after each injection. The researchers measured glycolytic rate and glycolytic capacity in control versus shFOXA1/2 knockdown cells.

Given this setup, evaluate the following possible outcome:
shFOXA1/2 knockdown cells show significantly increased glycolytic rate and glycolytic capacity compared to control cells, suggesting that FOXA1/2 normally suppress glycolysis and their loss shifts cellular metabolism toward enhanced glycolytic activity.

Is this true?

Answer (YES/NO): NO